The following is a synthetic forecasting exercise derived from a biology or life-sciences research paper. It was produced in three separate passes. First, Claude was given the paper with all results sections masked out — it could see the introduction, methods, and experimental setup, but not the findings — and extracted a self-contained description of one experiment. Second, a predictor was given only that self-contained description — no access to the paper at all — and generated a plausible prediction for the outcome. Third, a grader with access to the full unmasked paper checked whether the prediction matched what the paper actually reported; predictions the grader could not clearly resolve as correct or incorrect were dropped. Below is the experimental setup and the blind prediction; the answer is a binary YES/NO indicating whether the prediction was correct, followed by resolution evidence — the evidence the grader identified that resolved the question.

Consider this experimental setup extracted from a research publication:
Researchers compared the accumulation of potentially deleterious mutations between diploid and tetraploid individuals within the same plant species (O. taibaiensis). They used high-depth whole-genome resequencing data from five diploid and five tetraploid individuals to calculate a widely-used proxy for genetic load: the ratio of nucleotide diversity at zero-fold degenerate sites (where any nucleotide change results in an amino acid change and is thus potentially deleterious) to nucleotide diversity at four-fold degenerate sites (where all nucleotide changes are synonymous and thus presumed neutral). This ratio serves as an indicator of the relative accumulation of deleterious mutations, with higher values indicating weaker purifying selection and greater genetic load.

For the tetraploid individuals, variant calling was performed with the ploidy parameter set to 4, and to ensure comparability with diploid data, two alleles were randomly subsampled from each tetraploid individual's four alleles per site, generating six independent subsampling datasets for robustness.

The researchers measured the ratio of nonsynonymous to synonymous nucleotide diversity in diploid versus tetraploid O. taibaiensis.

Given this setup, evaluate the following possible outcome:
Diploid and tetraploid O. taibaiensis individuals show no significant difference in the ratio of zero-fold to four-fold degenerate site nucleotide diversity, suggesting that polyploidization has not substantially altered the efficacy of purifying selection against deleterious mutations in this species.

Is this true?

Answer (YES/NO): NO